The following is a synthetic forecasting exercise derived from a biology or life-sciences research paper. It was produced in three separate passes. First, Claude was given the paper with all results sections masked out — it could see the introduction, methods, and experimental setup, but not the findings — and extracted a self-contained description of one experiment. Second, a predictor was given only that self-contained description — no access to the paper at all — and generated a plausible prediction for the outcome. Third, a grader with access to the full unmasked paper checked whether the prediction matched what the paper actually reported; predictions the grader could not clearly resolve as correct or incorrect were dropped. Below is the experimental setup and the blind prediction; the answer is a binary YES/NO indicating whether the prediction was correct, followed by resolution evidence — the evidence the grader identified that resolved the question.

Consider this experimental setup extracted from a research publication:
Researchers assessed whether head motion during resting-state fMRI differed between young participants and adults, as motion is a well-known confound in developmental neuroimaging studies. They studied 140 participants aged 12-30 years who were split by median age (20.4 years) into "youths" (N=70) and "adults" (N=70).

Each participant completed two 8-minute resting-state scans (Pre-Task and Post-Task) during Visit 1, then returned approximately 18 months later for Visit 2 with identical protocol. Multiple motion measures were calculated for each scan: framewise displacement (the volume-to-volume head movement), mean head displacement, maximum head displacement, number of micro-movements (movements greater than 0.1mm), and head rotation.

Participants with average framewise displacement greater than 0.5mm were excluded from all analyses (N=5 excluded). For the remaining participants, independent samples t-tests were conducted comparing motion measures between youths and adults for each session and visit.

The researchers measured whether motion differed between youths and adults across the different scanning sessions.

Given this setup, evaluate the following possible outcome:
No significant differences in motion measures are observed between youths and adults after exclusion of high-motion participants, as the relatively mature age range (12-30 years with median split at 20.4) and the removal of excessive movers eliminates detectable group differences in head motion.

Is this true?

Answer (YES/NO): YES